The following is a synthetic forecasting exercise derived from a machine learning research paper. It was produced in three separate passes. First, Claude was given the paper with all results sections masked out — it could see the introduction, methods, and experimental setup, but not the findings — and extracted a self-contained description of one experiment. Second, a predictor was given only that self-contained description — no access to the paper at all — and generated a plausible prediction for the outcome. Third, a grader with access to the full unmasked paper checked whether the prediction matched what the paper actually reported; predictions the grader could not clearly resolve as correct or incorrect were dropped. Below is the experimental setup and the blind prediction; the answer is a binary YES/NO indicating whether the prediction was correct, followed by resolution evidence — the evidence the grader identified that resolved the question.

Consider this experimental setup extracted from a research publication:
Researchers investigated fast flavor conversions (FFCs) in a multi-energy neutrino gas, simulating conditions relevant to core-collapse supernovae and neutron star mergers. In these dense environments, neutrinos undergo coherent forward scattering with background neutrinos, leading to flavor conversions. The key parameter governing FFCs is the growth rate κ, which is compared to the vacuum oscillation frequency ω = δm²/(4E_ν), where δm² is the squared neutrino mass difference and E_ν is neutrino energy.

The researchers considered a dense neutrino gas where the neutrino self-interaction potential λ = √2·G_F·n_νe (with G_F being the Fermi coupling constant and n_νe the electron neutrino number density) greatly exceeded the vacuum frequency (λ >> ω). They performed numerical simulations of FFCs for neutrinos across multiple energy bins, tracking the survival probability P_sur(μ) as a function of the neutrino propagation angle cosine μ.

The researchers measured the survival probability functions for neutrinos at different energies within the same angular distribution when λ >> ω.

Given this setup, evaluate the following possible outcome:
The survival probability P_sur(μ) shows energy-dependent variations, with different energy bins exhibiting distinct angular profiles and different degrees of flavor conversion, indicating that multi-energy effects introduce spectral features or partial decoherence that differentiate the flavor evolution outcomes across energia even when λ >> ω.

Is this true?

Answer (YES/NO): NO